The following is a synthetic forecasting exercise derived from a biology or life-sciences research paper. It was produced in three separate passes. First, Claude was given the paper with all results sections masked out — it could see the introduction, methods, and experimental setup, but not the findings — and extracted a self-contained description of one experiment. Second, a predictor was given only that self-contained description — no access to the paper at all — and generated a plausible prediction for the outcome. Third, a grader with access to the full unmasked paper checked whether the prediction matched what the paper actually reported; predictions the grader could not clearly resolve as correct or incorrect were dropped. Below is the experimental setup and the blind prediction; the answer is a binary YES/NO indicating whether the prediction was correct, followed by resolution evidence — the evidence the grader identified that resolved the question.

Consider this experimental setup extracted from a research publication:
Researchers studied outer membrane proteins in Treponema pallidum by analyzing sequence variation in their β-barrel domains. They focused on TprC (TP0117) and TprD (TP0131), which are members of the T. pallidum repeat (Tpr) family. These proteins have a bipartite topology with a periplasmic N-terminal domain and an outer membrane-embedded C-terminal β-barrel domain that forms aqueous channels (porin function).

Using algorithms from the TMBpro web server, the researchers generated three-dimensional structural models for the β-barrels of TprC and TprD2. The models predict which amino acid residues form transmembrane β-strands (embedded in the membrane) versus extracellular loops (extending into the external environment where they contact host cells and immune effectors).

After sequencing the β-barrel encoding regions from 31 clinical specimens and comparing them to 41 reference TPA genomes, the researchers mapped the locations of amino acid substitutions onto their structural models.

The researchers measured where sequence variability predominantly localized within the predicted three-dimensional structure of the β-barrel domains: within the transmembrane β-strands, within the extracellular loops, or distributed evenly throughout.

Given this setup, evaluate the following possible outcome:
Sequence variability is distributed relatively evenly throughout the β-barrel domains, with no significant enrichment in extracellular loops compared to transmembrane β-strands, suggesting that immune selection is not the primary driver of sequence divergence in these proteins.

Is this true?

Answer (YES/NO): NO